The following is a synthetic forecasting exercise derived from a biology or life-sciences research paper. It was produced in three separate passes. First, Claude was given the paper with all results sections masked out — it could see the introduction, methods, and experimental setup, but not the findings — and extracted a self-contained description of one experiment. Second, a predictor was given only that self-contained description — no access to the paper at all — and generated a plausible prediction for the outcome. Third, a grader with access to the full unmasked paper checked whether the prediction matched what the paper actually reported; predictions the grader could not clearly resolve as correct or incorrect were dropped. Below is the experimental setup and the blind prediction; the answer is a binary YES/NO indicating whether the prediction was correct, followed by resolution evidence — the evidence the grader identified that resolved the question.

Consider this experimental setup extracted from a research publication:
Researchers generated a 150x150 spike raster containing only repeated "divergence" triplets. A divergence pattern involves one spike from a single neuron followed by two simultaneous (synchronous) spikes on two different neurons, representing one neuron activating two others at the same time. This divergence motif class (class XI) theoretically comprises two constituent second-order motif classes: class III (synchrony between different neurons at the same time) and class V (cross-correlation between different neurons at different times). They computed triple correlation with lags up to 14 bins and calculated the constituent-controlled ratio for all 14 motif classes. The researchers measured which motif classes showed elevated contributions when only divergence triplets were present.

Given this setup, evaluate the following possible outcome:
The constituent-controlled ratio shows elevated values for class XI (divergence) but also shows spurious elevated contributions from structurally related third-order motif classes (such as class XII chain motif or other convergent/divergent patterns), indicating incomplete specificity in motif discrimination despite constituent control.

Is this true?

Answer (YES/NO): NO